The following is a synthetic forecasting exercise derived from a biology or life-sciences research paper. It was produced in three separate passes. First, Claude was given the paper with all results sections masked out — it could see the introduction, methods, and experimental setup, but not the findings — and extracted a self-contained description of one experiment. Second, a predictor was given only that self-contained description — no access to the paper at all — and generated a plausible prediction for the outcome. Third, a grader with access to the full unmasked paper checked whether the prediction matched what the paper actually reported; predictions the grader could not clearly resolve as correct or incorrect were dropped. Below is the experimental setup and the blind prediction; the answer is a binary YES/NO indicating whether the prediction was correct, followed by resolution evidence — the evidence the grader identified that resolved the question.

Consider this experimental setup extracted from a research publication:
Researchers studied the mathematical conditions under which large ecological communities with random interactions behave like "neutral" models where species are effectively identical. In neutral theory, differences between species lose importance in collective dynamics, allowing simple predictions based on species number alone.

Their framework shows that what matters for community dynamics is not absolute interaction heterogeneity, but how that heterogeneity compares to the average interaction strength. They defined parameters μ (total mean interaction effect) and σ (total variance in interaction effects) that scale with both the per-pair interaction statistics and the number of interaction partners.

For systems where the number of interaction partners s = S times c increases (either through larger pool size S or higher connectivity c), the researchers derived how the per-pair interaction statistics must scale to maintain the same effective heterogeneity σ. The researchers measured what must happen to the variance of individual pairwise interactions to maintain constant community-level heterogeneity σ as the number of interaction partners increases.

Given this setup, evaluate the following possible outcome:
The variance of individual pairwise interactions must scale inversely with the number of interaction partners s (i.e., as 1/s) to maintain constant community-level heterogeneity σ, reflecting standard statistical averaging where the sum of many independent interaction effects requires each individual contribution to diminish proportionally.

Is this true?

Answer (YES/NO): YES